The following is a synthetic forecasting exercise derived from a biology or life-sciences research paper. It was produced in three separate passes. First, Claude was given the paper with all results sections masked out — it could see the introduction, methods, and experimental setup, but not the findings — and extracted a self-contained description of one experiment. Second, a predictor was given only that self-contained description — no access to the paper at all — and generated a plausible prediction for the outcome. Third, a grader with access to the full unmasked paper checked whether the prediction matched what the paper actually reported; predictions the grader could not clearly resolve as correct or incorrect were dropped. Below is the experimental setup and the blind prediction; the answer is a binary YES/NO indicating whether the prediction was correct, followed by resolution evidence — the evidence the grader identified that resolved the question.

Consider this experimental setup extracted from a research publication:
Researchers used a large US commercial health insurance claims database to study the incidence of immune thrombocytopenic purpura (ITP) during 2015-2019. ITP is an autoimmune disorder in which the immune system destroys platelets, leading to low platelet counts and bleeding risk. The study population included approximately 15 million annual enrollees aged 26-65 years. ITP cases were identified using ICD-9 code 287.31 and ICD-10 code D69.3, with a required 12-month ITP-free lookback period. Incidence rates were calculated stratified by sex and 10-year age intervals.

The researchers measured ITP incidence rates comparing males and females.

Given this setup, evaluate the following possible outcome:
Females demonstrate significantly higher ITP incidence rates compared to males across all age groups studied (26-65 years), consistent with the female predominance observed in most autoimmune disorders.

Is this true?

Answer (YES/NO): NO